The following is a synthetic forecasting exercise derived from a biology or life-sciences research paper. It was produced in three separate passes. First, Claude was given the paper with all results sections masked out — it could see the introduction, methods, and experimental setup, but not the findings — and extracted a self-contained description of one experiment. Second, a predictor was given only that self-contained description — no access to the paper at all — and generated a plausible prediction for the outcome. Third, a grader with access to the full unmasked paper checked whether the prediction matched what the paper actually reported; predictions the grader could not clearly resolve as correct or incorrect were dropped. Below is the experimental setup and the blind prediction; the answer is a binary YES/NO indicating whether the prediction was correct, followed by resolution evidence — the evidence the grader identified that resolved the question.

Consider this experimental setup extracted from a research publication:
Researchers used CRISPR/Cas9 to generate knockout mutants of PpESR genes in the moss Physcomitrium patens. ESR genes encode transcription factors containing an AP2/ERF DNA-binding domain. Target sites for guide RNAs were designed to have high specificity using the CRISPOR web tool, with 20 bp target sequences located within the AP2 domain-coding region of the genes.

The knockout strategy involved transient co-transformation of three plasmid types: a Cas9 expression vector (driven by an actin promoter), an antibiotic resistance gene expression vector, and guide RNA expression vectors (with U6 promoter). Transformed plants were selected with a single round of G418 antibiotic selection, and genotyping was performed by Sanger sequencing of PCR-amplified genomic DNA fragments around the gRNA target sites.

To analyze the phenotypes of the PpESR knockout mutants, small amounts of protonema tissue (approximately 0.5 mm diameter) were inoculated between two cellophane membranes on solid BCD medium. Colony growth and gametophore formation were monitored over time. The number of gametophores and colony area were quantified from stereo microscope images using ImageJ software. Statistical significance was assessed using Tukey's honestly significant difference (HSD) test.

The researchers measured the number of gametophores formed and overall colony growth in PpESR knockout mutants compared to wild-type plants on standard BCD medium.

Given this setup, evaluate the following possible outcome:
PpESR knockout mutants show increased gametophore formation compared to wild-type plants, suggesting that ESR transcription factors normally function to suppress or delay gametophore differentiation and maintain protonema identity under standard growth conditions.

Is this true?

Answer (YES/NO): NO